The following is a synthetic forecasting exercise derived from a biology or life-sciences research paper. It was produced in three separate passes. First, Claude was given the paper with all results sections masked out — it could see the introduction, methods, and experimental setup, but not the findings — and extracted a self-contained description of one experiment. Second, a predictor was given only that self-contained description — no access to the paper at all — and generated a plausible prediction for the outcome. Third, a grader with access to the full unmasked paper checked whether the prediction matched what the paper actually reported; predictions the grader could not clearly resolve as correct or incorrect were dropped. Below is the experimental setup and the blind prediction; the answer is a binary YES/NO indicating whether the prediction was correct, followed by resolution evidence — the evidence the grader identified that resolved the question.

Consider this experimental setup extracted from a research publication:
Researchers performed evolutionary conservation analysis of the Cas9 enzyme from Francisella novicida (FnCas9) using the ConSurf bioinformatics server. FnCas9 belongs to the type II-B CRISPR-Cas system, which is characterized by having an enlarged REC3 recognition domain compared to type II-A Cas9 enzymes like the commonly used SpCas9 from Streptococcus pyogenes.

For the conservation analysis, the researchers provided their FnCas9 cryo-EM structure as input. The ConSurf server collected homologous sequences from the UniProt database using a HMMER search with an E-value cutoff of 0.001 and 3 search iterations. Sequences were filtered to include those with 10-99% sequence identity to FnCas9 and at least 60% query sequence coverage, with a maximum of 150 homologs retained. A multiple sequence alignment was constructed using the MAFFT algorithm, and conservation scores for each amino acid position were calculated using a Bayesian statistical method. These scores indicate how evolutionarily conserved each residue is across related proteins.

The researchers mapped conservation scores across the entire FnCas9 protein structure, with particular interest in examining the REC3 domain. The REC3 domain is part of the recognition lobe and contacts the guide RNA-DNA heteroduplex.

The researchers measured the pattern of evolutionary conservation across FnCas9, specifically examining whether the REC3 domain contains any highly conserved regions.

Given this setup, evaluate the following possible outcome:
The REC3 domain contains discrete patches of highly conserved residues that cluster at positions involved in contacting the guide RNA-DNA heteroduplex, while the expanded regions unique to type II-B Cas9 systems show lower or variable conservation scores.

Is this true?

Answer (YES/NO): NO